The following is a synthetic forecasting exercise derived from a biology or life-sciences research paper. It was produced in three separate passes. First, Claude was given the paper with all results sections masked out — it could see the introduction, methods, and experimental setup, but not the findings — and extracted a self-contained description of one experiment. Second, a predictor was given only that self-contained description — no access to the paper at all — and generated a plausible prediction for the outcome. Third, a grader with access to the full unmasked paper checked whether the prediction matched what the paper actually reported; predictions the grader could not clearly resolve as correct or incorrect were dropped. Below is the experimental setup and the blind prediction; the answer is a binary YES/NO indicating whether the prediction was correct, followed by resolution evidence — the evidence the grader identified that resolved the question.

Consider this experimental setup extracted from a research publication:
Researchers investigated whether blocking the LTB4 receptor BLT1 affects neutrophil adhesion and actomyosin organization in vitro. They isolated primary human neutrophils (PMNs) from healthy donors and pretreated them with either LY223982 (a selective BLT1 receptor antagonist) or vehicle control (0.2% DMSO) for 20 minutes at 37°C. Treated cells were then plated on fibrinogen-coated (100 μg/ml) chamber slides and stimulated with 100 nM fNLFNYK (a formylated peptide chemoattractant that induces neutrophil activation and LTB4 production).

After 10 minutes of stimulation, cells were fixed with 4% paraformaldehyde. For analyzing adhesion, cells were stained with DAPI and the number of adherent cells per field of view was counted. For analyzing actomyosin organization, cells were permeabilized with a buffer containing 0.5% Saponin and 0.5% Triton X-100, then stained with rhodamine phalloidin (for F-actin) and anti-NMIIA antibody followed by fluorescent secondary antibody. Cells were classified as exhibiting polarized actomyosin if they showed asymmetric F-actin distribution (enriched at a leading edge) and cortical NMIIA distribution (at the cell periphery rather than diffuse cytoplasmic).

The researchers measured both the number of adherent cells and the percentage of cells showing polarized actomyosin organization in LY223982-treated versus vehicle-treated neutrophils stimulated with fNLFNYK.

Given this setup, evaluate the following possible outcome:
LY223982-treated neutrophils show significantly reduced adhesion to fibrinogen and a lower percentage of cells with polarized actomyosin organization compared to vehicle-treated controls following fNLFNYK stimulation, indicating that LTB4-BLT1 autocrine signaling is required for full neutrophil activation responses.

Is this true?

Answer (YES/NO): YES